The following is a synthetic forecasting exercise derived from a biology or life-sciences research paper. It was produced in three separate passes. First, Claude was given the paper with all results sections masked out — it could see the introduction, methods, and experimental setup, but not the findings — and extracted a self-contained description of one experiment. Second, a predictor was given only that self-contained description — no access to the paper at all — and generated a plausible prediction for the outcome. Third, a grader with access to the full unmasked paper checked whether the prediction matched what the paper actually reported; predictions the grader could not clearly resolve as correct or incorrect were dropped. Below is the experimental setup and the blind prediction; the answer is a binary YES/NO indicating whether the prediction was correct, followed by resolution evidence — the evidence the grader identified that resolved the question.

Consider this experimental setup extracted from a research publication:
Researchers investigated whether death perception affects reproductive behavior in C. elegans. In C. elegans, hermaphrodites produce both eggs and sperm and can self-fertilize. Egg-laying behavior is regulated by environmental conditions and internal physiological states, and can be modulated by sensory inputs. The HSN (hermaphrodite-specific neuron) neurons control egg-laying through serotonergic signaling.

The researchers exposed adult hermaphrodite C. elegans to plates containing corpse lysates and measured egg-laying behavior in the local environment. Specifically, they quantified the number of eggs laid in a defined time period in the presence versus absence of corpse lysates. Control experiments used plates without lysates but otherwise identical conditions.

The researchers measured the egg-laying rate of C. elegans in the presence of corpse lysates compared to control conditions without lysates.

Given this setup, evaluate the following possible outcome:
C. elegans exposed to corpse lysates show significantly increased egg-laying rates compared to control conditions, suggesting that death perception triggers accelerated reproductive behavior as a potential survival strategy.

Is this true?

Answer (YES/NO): YES